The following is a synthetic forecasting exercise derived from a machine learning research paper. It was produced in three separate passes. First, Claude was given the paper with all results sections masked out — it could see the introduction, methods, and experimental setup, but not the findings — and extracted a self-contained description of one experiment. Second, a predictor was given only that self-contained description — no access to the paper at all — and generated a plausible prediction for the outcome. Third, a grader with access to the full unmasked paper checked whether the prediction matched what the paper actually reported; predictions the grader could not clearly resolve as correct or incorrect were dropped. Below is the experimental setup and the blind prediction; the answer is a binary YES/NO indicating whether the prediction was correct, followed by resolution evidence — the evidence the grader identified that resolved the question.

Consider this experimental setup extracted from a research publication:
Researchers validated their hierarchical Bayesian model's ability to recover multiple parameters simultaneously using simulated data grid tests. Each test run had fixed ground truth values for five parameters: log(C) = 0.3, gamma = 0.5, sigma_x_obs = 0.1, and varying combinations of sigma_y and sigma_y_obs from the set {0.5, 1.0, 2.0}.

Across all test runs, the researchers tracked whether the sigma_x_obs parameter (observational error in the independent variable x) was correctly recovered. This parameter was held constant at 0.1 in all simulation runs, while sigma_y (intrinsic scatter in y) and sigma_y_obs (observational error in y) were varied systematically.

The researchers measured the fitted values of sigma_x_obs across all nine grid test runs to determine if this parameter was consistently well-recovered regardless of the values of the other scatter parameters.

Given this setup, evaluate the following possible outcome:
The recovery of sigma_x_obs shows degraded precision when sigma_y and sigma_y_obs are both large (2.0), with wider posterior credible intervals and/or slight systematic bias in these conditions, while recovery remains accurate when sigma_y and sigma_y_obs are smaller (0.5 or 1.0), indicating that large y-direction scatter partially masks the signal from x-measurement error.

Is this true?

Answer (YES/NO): NO